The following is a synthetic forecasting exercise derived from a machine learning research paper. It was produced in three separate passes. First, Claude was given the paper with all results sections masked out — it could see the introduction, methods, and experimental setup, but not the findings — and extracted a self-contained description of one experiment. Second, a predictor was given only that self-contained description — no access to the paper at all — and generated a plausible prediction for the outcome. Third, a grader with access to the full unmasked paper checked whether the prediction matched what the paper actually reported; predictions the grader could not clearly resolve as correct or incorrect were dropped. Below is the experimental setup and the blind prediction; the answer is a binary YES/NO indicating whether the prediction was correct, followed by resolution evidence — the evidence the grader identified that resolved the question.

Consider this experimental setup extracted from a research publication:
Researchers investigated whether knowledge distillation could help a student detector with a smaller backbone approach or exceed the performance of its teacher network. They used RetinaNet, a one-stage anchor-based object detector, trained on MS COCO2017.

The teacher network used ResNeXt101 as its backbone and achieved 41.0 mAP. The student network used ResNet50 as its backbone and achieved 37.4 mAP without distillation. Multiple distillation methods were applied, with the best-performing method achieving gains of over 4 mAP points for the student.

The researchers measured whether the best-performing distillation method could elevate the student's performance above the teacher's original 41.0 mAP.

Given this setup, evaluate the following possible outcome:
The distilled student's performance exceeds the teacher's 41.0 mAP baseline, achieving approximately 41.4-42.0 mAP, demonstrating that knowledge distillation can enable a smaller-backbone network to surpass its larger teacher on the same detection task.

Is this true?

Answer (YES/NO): YES